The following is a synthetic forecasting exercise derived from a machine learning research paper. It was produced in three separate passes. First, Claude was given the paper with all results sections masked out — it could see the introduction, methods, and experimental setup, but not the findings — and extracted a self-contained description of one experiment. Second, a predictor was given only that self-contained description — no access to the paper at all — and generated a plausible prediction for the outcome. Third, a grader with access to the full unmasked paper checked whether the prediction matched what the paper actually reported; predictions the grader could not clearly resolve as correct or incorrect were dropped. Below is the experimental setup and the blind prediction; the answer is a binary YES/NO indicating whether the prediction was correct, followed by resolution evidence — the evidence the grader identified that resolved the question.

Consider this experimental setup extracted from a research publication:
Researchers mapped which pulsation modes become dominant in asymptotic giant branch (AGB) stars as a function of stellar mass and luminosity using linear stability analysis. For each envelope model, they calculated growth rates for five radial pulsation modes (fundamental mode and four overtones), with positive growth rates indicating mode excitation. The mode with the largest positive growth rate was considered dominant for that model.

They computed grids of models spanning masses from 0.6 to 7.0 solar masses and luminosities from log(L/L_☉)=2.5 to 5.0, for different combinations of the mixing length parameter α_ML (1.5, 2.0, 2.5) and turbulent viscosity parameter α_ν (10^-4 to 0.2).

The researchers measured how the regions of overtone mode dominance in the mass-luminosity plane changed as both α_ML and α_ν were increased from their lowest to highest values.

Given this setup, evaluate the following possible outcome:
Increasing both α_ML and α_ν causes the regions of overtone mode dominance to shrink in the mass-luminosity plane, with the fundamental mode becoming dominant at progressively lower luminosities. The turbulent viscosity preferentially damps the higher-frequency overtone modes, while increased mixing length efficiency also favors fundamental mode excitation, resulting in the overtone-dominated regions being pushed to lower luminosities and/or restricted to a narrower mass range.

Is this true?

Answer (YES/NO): YES